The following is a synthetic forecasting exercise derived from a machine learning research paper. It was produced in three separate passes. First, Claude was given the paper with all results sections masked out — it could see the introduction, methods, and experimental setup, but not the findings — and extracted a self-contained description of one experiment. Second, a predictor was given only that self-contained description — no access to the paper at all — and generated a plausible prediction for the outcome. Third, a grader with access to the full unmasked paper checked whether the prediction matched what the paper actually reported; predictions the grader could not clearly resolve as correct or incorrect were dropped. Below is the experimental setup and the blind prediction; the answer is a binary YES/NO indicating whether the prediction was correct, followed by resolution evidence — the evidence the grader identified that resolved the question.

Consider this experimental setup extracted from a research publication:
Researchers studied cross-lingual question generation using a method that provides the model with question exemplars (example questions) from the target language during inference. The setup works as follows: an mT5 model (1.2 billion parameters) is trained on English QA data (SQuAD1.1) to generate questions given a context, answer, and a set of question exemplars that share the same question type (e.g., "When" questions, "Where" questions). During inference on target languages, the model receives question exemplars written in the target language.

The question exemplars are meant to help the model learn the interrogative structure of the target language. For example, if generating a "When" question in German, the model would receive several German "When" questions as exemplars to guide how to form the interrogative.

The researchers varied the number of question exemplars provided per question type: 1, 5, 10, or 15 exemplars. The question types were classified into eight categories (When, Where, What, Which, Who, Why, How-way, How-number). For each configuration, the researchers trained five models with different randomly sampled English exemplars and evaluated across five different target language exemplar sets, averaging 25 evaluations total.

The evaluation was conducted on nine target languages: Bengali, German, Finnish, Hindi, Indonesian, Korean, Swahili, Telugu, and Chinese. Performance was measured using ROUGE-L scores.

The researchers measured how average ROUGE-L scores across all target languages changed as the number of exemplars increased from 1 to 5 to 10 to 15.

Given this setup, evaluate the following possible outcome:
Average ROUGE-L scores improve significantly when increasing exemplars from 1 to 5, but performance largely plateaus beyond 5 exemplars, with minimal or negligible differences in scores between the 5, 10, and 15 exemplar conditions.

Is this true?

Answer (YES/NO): NO